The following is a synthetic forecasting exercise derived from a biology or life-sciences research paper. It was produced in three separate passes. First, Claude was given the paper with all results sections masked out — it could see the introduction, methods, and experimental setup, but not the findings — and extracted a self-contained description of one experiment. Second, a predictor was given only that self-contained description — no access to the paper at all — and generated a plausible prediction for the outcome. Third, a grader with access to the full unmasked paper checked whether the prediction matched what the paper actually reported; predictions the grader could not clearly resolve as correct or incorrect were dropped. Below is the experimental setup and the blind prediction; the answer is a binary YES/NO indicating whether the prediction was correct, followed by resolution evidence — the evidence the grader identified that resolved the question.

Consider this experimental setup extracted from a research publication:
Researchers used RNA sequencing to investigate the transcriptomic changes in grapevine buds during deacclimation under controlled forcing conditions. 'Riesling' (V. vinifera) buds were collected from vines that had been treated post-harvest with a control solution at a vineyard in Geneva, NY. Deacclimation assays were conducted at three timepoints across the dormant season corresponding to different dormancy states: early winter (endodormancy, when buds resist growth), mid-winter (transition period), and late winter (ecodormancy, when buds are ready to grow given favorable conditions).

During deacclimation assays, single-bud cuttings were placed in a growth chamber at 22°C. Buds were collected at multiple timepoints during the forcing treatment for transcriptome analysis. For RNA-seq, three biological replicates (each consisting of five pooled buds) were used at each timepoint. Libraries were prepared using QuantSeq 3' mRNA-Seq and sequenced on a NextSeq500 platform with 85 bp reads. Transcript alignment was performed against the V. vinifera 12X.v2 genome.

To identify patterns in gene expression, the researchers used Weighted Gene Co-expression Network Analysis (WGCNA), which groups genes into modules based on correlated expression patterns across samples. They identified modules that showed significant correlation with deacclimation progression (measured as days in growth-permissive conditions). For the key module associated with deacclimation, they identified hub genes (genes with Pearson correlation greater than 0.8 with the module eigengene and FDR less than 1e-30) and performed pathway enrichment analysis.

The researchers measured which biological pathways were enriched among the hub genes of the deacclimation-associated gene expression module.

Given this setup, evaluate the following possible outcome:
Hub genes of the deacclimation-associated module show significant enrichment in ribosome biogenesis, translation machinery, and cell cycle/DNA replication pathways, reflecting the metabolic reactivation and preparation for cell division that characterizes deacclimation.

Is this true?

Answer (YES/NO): YES